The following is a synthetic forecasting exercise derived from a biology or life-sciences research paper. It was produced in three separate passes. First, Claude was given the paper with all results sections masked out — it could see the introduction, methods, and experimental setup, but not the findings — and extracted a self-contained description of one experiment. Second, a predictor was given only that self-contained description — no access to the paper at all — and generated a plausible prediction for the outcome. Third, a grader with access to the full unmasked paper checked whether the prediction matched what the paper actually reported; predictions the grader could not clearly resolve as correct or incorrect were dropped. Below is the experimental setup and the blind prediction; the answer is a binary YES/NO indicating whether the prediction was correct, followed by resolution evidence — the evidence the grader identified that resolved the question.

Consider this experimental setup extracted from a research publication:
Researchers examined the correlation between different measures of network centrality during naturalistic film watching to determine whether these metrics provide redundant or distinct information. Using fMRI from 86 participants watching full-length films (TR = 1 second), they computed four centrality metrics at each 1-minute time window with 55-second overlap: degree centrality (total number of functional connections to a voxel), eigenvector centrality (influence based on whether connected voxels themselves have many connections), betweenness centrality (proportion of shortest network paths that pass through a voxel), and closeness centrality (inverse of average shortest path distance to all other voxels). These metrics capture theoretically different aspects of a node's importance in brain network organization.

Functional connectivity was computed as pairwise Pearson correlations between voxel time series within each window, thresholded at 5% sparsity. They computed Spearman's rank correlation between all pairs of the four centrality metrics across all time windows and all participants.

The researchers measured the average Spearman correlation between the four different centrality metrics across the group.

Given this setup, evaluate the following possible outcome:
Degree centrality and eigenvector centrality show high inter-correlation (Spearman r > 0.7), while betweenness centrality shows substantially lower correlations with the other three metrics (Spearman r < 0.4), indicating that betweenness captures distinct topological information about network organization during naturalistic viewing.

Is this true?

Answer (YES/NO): NO